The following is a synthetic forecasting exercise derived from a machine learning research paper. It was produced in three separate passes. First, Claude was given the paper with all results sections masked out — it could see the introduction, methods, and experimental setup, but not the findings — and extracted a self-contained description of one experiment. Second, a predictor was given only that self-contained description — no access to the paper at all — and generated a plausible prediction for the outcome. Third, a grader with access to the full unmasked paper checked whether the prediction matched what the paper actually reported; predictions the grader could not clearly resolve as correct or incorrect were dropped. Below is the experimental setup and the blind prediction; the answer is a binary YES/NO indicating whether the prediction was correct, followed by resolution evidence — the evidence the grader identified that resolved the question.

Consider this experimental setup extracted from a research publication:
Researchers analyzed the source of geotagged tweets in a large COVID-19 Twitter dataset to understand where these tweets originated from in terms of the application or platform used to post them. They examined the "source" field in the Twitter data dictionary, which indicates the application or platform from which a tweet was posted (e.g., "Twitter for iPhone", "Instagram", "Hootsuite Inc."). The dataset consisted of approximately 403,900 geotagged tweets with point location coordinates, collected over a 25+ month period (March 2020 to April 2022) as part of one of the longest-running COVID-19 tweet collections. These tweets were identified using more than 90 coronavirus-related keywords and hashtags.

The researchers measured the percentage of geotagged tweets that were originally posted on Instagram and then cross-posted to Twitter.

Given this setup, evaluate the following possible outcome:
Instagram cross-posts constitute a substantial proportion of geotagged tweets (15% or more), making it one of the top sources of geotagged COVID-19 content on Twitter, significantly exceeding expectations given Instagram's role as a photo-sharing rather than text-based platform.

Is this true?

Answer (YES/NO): YES